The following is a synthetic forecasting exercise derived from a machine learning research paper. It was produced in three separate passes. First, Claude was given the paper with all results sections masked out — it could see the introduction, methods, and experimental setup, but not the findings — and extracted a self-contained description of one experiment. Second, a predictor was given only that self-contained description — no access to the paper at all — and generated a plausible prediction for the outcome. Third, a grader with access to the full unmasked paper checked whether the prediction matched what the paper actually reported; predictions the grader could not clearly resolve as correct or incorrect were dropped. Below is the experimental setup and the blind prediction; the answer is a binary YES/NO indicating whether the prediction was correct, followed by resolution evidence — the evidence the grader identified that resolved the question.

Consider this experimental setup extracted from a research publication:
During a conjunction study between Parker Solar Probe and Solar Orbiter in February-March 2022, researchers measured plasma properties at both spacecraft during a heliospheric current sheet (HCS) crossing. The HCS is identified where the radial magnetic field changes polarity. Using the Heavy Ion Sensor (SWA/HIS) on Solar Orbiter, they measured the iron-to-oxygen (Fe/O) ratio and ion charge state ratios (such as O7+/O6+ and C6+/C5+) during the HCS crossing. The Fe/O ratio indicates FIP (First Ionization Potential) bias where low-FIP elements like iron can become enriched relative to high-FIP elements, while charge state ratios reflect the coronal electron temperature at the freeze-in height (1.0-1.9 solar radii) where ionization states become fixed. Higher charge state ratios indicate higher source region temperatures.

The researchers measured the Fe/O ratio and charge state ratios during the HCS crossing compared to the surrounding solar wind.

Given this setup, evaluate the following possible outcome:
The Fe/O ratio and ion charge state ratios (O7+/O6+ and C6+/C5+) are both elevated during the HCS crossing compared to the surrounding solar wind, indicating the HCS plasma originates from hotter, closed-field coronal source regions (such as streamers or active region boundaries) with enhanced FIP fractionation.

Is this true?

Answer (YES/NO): YES